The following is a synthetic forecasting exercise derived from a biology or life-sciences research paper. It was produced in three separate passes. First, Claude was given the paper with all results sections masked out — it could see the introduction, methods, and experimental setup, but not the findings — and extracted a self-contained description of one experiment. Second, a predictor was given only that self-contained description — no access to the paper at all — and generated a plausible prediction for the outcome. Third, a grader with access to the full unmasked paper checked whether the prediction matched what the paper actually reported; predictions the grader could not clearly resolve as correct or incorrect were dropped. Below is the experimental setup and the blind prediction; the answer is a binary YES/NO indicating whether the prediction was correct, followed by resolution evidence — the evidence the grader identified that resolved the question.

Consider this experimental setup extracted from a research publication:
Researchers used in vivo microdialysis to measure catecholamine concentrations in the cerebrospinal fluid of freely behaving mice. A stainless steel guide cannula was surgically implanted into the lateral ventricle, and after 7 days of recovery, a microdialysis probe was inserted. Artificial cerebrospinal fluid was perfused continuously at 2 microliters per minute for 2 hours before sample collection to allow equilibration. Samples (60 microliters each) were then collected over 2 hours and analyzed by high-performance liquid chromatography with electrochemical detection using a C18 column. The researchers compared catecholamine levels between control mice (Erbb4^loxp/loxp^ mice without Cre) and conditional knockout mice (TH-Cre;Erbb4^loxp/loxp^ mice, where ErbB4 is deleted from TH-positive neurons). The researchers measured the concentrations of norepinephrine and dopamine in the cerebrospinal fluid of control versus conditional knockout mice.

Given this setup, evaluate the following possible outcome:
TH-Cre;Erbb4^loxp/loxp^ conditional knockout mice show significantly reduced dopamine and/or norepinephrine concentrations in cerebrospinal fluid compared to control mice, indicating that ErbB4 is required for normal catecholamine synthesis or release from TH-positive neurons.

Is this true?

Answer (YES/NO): NO